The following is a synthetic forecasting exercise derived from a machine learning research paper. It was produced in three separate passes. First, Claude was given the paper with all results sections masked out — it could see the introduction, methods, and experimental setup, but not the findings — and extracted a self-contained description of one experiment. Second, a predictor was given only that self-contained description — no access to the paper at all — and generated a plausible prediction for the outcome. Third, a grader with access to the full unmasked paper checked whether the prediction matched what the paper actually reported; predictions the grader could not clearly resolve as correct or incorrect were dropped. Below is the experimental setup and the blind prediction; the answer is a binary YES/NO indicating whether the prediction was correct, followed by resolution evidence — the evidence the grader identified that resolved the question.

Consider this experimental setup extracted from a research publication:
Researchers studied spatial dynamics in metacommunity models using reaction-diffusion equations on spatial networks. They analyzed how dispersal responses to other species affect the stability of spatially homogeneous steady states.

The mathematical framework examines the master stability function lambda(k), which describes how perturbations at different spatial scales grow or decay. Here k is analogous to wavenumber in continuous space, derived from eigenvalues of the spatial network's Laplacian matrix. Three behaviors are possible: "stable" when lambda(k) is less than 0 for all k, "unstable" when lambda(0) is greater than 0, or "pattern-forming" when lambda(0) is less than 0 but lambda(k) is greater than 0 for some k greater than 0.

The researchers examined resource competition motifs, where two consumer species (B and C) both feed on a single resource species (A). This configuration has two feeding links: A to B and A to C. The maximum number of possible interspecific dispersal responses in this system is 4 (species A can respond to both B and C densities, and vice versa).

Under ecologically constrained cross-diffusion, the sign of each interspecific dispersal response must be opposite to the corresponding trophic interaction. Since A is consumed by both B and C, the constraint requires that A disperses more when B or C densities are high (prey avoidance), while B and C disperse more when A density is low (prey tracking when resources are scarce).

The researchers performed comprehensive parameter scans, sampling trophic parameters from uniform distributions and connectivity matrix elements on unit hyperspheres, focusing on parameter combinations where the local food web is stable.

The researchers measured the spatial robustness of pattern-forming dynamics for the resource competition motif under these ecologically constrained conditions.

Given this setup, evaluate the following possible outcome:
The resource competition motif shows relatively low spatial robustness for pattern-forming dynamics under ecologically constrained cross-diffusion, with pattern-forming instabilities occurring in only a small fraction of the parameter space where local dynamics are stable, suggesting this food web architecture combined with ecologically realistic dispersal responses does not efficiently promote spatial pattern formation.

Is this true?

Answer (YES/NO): YES